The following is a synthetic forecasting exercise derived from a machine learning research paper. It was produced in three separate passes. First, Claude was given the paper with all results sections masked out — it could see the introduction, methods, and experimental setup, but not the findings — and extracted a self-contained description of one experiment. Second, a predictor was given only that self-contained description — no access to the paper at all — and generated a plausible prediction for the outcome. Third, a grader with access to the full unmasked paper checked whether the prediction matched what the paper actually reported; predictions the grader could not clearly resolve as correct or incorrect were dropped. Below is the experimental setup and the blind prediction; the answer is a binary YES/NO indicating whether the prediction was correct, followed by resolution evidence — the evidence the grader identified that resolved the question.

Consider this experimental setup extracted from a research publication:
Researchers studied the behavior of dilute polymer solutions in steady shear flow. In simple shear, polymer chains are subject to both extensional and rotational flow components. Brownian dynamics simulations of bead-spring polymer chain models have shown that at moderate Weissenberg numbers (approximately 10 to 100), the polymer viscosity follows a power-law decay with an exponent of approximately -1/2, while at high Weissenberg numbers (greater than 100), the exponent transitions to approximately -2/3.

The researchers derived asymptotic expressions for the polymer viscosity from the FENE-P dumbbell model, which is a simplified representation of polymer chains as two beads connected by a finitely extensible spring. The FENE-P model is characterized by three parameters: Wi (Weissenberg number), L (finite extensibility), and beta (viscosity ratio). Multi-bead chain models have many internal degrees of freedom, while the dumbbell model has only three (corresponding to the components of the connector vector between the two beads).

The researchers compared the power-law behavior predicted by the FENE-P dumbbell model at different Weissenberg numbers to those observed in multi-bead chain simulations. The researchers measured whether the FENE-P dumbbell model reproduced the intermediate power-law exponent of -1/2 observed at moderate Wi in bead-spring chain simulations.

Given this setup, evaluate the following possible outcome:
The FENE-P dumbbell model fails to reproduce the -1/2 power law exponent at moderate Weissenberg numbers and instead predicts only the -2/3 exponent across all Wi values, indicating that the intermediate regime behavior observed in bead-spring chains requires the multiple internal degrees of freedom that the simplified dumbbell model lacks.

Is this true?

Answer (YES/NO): NO